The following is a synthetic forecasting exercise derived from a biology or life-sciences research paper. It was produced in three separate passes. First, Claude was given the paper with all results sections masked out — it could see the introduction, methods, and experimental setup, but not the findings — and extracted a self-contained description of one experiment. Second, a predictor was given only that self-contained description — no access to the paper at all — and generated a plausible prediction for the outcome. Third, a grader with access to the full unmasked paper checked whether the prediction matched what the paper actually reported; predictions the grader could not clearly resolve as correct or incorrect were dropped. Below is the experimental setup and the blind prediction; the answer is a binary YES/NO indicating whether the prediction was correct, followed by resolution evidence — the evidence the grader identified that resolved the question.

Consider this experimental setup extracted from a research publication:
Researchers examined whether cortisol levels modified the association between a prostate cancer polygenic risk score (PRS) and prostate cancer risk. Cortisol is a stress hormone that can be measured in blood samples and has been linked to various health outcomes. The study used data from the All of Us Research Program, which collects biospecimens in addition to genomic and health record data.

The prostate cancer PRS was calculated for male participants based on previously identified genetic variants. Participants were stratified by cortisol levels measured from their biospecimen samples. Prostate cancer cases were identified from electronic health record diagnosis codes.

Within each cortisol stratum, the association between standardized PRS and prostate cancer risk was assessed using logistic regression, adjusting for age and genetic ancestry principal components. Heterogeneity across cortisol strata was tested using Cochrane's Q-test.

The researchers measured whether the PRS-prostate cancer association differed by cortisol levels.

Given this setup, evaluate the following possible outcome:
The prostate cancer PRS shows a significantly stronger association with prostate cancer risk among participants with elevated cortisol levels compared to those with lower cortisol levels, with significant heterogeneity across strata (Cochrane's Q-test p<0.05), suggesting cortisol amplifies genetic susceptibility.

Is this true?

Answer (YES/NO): NO